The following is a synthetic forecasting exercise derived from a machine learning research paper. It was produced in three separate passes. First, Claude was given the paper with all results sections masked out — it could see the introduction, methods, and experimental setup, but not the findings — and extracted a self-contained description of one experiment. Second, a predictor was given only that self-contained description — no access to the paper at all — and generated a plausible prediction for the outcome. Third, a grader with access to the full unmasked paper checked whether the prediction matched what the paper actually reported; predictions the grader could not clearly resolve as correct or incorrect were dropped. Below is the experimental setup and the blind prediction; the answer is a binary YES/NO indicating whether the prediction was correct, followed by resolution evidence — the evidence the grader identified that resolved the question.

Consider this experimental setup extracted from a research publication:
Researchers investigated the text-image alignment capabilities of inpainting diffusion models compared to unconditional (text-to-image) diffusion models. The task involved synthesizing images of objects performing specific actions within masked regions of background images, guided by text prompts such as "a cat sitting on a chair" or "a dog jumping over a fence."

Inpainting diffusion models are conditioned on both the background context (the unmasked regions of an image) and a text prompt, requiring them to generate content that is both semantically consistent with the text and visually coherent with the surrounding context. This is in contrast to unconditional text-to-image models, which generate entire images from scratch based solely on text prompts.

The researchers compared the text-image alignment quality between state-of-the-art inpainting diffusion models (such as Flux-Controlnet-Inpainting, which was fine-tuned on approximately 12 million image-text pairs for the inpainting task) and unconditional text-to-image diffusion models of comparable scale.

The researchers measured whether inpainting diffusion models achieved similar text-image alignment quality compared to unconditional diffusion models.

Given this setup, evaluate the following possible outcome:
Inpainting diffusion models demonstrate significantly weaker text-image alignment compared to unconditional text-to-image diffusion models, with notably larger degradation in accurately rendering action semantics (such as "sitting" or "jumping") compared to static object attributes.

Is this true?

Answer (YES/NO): NO